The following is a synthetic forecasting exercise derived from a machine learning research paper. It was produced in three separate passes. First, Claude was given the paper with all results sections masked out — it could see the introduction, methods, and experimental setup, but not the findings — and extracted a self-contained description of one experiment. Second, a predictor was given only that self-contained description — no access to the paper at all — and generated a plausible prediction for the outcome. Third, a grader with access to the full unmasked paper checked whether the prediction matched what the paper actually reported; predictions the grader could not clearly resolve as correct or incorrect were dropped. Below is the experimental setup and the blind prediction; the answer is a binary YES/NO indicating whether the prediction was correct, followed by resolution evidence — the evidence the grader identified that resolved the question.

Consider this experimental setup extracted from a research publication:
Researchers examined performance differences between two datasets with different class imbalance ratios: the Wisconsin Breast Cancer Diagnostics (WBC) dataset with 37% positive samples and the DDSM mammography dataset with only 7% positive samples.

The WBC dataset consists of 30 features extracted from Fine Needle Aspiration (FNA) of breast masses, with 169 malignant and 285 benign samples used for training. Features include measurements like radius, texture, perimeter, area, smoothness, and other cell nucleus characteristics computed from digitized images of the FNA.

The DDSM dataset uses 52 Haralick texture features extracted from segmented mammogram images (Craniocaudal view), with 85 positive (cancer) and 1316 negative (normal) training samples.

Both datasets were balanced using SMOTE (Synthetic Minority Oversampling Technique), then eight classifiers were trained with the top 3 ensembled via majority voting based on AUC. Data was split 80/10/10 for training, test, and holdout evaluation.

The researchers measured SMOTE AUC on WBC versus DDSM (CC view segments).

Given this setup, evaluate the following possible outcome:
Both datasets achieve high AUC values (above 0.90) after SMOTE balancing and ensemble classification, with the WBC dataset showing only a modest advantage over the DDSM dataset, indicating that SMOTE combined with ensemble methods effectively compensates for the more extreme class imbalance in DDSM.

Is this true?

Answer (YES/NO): NO